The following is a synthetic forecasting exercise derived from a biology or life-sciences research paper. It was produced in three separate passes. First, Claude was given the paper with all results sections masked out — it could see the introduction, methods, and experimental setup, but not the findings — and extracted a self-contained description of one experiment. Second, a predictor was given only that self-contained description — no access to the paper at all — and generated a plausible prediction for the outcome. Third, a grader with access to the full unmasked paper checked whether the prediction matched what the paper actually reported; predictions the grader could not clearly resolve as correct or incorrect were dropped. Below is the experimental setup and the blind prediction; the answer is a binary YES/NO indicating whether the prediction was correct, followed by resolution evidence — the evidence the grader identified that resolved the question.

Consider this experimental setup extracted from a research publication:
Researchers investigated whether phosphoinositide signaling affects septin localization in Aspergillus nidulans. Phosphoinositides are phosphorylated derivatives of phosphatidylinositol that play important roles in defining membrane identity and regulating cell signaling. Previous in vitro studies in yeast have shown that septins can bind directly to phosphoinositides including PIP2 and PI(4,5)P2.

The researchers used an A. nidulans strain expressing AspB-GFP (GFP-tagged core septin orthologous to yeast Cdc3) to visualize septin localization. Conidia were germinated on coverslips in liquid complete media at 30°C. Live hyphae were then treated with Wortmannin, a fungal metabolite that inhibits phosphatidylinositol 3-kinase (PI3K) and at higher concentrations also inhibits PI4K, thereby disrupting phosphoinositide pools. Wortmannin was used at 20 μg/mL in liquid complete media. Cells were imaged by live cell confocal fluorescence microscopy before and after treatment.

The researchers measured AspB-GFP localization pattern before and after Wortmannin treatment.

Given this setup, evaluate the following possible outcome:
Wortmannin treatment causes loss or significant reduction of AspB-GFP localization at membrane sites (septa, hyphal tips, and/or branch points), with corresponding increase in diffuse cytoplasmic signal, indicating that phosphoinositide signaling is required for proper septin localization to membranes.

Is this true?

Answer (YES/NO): NO